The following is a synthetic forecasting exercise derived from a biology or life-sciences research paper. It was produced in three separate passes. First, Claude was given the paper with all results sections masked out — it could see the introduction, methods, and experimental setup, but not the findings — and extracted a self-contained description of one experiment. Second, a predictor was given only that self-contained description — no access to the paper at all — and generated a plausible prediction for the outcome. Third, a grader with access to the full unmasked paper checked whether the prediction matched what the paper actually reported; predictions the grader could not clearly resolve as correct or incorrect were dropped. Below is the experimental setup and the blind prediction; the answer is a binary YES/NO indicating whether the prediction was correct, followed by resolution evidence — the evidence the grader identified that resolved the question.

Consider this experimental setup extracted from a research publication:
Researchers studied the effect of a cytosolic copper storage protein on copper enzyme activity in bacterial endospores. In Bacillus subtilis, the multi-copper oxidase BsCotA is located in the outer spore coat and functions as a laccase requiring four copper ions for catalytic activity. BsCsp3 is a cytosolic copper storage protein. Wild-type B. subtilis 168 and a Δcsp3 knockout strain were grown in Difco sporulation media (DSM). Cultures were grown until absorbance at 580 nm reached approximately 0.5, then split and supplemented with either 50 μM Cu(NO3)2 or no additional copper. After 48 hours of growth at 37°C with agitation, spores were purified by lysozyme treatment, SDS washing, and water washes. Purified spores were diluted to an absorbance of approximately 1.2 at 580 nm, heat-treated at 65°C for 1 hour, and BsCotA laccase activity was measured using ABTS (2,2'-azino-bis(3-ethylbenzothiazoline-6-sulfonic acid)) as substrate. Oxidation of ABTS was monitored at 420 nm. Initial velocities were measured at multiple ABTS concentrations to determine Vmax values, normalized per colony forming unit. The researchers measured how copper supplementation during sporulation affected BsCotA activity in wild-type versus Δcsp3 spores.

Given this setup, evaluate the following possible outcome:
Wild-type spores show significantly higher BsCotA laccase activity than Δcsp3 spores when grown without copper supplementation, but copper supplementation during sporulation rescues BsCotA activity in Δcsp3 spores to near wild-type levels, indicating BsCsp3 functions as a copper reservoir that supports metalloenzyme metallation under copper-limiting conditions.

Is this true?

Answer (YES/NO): NO